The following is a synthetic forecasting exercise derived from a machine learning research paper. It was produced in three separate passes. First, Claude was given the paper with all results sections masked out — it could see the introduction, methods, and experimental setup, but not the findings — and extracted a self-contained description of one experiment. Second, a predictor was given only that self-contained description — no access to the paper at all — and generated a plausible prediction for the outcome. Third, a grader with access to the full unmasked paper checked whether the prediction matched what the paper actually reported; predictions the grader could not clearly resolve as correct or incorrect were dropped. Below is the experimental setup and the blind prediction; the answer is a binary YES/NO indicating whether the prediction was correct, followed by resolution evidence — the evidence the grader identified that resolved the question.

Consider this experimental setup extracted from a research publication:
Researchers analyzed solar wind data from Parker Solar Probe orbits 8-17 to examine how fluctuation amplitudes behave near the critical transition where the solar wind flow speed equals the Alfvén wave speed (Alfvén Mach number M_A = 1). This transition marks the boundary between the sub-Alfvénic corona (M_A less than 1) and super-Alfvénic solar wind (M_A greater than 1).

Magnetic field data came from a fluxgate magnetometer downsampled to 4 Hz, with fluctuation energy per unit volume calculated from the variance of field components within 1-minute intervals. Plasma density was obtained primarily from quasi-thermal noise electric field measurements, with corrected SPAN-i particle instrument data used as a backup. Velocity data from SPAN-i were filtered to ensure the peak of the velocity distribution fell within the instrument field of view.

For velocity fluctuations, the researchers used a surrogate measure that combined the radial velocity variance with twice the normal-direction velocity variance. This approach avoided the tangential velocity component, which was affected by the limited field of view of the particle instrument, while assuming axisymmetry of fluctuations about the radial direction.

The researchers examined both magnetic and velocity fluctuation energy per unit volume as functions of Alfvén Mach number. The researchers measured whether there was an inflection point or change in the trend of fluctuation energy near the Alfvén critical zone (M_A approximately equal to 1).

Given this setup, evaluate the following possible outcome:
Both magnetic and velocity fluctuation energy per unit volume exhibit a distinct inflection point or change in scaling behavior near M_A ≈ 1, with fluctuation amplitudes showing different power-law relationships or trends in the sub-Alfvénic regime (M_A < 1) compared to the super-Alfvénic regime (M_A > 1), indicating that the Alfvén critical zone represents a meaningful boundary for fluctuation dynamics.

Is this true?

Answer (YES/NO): YES